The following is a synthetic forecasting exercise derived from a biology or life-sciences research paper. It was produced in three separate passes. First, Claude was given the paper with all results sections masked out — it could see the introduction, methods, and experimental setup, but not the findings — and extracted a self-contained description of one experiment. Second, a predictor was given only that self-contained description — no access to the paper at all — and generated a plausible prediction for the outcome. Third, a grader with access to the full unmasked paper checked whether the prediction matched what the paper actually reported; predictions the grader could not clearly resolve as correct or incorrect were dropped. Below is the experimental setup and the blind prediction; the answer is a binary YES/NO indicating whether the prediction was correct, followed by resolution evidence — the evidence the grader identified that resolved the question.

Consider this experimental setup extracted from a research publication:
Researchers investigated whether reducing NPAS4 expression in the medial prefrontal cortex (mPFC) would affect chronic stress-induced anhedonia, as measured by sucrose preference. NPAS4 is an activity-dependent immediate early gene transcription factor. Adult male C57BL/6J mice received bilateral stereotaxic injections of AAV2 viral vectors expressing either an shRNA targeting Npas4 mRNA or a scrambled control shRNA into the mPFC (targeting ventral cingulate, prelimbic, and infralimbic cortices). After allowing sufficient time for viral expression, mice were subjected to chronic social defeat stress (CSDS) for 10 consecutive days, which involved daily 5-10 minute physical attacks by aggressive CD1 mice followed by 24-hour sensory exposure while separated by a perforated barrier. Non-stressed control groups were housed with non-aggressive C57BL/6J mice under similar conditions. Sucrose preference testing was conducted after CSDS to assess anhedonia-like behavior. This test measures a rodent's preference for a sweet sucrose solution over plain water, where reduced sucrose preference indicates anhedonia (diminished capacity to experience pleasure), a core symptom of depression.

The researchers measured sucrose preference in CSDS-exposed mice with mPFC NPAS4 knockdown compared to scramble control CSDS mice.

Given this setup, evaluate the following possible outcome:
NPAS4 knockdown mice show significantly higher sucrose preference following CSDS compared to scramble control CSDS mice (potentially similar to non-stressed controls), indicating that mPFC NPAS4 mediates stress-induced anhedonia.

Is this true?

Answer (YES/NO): YES